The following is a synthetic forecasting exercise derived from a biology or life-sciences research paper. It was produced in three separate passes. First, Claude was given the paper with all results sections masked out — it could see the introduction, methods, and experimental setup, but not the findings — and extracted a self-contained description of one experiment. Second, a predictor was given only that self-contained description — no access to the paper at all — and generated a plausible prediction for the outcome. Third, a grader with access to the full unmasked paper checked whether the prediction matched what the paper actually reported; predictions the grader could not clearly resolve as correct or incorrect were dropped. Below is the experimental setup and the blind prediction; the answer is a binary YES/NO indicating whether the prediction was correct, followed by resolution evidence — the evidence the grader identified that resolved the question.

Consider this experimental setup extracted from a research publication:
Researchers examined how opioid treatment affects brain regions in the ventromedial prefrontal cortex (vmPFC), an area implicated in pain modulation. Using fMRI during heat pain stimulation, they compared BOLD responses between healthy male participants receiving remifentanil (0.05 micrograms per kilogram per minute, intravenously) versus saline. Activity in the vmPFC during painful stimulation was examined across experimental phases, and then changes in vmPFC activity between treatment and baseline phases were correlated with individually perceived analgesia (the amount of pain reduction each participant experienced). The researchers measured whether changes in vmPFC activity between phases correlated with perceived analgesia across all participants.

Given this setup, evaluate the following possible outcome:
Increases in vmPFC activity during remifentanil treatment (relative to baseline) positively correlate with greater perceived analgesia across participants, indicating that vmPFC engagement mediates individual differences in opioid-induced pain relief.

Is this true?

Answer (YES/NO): YES